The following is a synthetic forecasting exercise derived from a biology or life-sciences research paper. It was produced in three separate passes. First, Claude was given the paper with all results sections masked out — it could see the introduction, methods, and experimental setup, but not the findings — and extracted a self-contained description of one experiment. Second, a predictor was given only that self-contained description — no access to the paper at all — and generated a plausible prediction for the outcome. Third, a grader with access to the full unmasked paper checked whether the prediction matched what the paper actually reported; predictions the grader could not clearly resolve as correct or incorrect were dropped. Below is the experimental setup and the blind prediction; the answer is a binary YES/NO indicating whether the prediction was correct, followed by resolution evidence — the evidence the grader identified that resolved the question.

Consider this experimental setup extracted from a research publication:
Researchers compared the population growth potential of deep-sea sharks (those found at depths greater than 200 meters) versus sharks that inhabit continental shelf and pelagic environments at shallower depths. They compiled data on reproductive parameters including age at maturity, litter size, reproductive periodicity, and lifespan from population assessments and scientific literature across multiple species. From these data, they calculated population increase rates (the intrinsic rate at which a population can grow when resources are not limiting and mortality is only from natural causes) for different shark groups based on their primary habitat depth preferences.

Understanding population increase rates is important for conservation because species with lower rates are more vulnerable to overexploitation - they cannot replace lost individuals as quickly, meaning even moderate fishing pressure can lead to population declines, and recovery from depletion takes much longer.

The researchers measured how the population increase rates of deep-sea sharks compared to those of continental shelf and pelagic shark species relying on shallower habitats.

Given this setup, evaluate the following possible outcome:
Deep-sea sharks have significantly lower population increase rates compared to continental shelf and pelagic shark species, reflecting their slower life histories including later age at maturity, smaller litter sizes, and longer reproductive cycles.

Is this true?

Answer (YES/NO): YES